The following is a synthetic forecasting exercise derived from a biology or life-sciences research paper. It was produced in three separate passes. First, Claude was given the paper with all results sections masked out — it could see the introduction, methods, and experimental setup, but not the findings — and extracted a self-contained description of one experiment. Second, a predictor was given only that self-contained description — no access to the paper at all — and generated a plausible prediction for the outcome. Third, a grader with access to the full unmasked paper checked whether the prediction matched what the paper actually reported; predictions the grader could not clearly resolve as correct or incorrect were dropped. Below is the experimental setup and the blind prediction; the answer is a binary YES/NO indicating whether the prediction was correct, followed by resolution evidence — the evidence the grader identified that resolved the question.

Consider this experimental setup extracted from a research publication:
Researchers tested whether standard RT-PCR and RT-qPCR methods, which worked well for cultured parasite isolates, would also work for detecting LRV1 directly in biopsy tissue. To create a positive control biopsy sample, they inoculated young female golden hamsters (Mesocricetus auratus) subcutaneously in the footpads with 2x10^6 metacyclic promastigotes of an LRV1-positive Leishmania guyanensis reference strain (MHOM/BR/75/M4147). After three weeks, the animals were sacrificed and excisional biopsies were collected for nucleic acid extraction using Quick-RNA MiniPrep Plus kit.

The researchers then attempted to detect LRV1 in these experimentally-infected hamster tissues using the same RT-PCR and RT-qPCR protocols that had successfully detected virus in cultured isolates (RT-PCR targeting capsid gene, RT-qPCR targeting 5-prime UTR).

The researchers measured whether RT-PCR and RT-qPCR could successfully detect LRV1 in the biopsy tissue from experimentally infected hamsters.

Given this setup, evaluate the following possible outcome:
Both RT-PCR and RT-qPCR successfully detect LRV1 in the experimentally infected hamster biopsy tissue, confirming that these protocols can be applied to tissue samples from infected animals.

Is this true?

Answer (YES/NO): NO